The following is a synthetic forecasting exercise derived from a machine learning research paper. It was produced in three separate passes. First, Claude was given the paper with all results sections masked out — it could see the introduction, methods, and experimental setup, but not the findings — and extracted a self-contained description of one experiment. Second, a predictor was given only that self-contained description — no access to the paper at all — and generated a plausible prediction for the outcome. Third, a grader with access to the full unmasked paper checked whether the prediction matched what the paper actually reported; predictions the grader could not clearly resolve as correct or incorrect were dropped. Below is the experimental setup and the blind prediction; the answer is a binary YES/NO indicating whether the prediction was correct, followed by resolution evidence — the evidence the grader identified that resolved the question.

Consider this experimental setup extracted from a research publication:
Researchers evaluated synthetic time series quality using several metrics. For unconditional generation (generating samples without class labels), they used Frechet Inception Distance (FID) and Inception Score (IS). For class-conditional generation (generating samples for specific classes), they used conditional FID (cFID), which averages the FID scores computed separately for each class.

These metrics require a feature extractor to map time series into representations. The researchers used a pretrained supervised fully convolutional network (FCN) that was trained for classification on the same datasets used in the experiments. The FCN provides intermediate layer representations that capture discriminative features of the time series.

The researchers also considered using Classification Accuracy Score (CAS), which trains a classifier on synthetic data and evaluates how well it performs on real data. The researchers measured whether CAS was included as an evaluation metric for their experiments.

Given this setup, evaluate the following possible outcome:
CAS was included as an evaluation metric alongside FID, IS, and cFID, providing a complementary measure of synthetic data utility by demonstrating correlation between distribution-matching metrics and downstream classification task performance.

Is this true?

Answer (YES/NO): NO